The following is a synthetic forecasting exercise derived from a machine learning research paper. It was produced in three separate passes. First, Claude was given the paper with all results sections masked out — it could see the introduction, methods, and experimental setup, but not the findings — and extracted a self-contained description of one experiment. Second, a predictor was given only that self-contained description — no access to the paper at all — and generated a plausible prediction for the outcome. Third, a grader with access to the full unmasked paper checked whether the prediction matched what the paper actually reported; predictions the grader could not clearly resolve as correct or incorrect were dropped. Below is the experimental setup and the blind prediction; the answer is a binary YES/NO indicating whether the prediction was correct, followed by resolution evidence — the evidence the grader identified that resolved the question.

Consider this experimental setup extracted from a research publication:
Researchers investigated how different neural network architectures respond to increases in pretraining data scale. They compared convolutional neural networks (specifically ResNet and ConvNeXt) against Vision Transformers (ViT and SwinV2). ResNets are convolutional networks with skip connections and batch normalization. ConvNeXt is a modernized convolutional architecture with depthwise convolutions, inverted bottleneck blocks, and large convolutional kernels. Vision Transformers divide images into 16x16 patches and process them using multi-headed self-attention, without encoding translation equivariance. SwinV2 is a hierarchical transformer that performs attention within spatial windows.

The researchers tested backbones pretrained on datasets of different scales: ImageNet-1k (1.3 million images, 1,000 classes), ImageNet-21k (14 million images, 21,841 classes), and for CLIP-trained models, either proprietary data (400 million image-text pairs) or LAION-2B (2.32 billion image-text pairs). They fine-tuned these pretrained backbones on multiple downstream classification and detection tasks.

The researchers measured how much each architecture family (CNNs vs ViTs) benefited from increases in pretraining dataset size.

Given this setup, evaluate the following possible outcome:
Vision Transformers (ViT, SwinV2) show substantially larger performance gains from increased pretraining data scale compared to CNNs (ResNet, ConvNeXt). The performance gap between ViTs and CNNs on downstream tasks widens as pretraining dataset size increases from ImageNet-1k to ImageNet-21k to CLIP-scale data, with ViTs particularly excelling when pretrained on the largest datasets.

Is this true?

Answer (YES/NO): NO